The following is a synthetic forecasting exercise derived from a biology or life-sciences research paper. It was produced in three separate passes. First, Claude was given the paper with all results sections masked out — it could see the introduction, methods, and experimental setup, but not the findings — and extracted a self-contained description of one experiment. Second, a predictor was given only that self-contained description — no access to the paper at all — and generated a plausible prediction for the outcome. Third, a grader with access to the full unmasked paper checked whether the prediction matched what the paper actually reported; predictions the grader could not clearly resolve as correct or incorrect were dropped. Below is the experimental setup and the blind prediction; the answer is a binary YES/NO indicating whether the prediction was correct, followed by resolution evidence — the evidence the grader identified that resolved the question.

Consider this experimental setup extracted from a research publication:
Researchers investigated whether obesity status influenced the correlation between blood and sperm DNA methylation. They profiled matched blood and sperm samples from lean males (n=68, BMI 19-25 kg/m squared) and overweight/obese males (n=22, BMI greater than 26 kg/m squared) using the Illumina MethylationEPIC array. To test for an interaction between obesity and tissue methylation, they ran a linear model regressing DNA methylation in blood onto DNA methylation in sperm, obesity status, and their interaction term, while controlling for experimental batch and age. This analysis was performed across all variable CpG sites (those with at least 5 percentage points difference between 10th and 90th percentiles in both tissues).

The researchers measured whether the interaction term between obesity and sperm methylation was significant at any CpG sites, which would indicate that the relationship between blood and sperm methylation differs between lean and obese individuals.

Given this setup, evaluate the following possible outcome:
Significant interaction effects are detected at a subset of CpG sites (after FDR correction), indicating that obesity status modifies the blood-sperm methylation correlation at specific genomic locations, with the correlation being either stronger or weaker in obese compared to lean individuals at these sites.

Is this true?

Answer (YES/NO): NO